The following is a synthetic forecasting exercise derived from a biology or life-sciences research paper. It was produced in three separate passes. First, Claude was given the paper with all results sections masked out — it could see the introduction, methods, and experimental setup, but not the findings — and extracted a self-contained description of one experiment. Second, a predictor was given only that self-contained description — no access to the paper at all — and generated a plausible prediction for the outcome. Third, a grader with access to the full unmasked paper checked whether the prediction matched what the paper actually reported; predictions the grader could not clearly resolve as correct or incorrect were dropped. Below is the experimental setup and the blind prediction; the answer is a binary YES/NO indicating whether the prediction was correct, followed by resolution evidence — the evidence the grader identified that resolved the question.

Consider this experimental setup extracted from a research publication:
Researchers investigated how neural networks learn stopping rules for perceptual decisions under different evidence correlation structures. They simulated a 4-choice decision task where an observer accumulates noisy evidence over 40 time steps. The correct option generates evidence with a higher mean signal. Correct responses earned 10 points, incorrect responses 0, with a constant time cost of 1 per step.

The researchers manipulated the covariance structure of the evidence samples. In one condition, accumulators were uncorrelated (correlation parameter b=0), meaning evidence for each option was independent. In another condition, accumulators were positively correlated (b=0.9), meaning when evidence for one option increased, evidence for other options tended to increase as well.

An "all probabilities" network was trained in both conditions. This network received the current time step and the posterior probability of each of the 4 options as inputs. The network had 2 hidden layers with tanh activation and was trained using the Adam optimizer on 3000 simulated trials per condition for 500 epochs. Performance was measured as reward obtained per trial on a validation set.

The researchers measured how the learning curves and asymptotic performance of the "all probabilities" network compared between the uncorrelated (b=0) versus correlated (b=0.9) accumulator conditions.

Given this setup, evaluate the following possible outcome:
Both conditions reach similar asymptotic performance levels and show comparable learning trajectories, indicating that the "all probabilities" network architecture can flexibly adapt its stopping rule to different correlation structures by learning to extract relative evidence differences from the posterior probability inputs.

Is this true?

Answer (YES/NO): NO